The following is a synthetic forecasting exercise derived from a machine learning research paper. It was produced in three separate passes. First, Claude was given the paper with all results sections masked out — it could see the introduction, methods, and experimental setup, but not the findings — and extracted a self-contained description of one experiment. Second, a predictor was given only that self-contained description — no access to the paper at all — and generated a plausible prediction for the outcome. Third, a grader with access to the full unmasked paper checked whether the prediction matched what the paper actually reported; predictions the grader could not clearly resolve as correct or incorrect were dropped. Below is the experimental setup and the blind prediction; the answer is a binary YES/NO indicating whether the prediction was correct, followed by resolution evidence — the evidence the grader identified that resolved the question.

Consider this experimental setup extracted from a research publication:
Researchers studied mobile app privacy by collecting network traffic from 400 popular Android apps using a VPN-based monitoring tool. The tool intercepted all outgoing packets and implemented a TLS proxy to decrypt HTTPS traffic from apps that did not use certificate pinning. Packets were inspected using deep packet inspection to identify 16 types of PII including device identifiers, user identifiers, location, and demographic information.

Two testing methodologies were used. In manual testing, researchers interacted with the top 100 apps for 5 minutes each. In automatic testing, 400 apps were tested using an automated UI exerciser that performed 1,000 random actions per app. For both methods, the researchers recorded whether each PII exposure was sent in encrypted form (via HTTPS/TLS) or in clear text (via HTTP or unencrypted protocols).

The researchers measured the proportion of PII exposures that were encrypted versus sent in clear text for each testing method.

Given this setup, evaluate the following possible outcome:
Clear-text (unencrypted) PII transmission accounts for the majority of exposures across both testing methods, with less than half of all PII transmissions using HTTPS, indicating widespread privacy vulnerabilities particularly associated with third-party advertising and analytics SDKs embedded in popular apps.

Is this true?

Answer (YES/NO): NO